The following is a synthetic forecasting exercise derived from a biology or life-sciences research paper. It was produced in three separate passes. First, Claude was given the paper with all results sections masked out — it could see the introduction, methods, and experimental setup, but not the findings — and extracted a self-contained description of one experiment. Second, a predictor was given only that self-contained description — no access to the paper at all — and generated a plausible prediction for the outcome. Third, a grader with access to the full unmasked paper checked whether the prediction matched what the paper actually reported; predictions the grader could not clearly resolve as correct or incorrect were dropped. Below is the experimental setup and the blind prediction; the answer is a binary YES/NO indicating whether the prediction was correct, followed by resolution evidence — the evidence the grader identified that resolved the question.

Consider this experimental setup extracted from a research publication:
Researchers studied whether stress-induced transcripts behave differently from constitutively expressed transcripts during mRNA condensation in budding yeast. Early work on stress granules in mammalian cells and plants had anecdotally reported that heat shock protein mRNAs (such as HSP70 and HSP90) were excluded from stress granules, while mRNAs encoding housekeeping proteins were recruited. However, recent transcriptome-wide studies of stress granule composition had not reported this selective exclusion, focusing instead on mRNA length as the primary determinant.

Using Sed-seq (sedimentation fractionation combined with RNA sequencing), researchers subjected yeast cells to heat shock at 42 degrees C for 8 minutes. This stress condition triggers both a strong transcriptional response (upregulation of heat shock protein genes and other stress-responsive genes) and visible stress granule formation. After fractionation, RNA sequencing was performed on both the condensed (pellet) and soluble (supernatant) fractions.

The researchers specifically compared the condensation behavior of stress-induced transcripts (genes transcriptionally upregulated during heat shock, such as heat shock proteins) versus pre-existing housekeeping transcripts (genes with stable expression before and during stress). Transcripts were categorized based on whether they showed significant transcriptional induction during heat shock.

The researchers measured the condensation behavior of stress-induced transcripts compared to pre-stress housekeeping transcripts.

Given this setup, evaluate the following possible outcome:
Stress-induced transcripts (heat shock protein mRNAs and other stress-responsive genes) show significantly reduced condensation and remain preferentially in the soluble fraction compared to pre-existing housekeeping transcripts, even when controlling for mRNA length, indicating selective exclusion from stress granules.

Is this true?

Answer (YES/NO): YES